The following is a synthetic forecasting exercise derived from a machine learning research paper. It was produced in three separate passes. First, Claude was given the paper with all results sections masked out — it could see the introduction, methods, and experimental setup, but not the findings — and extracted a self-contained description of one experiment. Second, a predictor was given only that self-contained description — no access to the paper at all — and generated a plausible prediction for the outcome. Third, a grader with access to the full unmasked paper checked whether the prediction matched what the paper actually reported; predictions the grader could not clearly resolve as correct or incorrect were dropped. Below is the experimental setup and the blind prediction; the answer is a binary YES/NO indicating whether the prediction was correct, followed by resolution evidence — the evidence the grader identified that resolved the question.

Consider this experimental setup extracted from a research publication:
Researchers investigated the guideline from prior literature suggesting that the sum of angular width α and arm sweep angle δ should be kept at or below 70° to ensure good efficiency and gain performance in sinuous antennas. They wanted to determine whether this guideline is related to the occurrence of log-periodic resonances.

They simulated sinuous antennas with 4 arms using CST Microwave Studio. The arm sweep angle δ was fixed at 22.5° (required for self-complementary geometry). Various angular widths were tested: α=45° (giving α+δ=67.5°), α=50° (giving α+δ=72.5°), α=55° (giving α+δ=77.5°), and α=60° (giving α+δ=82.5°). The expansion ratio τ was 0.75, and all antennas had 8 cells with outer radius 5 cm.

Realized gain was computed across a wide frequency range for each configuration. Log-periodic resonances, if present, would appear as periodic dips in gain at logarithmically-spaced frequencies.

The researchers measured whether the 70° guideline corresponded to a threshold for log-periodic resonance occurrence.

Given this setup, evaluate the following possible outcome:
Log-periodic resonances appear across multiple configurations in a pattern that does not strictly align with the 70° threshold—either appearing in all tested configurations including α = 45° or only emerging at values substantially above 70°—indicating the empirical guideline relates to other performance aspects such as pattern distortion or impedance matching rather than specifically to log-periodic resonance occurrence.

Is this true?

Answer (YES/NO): NO